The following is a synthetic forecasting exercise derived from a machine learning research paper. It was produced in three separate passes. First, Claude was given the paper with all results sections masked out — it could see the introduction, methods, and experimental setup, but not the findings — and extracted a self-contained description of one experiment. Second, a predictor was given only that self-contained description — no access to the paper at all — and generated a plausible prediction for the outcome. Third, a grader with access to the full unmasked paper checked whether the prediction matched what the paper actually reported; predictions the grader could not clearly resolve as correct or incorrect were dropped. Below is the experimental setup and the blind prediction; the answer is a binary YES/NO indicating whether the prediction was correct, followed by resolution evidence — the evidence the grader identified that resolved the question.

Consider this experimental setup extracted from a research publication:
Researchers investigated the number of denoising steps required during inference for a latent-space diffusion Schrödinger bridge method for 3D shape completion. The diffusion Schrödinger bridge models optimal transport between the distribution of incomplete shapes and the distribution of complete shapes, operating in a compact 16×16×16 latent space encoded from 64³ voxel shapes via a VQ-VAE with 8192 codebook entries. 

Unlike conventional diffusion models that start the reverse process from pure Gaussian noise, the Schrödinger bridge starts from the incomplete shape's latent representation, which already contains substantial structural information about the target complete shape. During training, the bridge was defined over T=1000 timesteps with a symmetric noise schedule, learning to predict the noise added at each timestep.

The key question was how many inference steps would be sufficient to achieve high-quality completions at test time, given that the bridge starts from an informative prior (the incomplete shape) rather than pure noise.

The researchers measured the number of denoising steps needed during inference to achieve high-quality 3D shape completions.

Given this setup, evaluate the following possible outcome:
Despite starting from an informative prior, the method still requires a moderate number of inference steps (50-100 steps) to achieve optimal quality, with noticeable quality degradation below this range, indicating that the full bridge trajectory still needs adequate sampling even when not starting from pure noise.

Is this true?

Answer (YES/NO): NO